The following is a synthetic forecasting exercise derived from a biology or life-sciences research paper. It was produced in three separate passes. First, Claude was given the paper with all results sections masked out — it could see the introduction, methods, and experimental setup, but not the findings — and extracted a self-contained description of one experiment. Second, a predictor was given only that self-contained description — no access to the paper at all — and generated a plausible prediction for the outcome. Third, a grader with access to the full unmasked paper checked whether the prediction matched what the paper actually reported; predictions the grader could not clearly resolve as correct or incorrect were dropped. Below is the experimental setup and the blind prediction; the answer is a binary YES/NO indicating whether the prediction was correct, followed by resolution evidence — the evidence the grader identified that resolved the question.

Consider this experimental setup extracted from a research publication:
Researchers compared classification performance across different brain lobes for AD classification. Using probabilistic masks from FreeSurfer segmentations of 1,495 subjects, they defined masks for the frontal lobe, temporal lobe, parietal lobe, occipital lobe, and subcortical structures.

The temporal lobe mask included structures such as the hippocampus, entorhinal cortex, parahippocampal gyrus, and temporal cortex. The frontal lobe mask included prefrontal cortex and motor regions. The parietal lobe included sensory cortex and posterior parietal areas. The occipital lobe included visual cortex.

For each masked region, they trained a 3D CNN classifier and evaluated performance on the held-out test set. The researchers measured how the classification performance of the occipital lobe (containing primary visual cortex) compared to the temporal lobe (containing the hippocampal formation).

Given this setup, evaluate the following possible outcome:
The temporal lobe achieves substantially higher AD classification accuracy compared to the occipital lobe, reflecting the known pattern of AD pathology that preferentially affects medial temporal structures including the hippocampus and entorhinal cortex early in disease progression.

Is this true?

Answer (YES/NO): YES